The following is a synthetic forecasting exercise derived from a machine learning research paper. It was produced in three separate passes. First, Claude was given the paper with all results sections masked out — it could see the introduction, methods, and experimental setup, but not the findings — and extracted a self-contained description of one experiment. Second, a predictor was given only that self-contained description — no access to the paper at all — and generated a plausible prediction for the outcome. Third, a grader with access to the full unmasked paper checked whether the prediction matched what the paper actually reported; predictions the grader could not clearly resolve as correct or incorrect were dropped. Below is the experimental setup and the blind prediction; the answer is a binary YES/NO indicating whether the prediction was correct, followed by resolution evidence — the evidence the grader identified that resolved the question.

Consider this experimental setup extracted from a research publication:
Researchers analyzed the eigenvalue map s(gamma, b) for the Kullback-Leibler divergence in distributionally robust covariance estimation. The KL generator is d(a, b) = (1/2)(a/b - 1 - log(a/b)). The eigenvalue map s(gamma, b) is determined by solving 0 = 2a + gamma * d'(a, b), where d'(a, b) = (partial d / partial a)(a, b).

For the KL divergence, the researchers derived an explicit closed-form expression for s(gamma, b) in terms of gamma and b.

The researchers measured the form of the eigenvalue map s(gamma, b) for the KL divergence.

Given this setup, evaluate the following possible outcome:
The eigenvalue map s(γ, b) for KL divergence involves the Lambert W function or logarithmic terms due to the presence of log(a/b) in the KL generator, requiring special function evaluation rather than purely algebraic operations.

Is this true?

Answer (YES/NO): NO